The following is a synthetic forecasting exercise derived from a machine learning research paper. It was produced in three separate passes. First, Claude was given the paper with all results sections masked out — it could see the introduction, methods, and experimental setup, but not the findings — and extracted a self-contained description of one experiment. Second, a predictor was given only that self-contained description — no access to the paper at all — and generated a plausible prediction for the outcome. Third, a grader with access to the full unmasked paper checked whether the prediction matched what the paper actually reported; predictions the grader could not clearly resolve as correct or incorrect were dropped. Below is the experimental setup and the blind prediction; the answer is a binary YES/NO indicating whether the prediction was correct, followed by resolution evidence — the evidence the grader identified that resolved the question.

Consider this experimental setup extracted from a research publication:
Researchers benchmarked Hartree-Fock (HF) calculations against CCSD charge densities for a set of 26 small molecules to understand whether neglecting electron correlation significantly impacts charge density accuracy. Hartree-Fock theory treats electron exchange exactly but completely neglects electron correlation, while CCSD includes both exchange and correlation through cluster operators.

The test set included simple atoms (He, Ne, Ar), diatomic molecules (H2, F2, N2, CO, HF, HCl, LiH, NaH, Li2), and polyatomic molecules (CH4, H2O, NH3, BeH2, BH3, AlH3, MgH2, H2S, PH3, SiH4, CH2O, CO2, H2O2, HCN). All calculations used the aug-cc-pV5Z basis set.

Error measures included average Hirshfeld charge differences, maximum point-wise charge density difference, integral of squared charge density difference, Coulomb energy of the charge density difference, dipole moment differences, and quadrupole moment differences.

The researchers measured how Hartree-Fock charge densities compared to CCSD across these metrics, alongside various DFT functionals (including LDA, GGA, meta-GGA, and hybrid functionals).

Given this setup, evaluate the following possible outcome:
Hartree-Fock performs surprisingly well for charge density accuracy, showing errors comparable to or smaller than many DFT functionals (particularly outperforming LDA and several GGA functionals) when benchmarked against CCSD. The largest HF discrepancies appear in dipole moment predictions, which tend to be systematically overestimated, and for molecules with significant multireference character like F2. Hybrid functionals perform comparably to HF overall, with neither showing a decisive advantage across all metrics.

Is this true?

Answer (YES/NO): NO